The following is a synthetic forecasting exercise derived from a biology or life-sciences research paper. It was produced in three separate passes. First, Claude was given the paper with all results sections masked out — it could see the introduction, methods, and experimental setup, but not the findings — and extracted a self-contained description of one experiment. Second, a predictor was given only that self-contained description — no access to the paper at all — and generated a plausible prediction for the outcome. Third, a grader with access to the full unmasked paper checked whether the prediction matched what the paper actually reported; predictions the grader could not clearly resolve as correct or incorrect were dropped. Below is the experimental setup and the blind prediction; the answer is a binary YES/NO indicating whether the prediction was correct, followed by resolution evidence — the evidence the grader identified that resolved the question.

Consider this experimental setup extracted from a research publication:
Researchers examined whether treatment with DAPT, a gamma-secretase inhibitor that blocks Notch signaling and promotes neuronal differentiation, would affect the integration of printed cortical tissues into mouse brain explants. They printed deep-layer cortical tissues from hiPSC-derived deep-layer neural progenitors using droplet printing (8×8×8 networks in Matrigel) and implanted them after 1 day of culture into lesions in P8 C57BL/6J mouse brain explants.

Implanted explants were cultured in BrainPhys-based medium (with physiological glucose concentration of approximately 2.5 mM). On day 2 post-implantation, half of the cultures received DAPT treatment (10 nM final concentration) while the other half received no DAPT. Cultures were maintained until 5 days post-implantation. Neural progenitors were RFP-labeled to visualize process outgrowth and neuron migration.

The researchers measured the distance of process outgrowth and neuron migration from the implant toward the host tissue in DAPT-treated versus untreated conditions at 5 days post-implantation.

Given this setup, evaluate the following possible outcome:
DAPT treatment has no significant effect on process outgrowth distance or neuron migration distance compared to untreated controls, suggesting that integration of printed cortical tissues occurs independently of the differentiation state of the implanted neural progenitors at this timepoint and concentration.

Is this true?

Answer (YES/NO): NO